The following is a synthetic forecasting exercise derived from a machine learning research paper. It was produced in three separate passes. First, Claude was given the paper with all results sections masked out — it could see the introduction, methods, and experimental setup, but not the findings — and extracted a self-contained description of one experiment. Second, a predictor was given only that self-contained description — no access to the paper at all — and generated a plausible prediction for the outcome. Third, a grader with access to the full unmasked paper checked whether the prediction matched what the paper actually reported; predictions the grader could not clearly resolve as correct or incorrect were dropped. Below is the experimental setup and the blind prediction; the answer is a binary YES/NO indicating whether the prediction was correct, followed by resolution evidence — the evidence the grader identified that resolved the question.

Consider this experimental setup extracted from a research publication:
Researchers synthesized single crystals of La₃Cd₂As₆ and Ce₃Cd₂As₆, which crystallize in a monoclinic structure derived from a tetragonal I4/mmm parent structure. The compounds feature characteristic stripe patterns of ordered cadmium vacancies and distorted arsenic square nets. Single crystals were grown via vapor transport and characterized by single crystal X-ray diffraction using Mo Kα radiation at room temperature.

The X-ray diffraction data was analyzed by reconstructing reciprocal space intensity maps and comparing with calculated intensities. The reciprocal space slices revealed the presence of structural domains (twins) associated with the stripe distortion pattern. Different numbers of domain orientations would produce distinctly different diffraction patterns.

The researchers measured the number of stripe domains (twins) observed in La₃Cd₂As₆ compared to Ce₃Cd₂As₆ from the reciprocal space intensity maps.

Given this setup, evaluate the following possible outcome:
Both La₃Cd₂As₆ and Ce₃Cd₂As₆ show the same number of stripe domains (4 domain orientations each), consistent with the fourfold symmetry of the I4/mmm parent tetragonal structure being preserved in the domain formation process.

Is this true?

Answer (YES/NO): NO